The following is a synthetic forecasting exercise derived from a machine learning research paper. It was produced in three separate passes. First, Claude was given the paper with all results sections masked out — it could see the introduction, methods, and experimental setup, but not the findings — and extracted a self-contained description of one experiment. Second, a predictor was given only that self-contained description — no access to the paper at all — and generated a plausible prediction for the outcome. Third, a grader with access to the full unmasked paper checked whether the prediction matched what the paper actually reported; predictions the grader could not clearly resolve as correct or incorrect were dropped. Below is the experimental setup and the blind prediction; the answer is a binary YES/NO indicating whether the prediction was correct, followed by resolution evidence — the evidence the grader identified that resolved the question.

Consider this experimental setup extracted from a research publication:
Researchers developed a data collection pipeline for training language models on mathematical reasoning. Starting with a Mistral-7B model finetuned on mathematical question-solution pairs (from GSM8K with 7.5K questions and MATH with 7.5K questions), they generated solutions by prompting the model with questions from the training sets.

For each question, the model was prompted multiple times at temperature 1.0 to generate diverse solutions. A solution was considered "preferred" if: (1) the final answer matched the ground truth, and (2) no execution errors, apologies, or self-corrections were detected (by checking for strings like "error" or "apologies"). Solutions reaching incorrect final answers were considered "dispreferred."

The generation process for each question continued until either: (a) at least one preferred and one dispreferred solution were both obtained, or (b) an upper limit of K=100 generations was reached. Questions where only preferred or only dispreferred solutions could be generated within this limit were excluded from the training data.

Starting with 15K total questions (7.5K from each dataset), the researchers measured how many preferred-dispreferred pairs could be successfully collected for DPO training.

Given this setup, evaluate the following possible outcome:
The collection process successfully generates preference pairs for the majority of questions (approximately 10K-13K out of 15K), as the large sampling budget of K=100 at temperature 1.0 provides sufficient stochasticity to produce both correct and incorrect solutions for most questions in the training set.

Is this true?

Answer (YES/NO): YES